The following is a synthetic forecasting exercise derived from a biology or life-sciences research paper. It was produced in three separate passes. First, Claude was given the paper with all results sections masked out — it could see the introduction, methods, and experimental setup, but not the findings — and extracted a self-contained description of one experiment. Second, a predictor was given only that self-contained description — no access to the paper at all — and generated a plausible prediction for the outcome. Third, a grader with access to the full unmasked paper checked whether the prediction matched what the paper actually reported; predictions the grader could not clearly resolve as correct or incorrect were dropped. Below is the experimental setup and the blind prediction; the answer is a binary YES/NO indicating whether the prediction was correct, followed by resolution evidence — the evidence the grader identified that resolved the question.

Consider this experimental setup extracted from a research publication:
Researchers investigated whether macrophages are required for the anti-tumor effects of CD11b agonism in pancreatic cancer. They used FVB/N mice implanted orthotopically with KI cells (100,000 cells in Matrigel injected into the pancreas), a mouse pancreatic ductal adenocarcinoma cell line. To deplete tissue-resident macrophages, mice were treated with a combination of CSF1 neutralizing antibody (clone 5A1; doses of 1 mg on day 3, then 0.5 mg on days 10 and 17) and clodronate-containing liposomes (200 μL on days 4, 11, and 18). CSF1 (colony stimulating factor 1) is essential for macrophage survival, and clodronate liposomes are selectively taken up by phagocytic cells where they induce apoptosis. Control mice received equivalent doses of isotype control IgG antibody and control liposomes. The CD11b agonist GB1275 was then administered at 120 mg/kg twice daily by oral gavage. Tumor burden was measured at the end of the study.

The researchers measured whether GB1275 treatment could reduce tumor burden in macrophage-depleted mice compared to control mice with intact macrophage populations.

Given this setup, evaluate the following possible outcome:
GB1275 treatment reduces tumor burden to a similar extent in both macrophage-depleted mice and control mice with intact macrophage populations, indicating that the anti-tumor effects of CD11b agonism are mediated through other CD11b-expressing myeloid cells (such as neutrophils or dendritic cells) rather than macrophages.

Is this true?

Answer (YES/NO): NO